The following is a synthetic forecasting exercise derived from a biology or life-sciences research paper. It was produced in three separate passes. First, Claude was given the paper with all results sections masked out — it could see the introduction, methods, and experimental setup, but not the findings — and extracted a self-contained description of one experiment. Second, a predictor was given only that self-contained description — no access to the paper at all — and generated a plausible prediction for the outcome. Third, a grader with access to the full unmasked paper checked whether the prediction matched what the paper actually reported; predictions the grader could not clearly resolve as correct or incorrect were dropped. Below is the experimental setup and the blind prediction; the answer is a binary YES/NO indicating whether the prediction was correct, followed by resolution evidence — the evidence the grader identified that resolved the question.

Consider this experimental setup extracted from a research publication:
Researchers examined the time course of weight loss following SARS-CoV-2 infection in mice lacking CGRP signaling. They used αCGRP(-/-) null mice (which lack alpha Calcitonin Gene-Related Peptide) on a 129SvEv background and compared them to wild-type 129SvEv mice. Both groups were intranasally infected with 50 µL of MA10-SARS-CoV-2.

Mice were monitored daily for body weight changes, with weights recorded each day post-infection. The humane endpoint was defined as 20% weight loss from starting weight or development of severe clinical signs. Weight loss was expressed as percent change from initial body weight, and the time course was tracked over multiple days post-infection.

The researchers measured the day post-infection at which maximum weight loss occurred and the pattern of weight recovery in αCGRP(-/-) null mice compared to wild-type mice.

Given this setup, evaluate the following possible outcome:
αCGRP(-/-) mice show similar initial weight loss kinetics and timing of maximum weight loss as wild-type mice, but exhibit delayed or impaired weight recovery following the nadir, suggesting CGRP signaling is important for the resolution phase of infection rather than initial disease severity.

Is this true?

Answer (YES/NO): NO